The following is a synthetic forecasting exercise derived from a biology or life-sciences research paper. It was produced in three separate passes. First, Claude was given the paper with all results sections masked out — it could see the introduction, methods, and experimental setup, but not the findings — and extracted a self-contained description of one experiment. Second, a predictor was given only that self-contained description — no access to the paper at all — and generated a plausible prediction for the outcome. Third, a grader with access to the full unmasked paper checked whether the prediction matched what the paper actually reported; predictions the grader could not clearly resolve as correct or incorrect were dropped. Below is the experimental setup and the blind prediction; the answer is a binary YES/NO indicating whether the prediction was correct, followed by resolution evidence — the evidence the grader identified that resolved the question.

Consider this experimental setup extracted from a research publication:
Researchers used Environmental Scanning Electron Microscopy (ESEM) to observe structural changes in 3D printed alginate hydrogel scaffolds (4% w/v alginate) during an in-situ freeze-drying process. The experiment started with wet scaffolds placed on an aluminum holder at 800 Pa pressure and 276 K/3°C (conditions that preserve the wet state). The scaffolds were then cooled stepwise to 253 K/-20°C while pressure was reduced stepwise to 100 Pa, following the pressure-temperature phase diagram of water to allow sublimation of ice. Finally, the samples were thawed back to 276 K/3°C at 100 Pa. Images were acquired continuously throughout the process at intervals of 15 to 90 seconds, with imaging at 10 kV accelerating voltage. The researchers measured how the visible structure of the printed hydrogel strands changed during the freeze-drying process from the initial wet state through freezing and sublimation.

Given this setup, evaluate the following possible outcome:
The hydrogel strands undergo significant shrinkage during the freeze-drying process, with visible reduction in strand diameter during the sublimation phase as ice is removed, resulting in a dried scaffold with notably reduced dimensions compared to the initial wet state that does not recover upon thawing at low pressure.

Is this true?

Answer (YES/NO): NO